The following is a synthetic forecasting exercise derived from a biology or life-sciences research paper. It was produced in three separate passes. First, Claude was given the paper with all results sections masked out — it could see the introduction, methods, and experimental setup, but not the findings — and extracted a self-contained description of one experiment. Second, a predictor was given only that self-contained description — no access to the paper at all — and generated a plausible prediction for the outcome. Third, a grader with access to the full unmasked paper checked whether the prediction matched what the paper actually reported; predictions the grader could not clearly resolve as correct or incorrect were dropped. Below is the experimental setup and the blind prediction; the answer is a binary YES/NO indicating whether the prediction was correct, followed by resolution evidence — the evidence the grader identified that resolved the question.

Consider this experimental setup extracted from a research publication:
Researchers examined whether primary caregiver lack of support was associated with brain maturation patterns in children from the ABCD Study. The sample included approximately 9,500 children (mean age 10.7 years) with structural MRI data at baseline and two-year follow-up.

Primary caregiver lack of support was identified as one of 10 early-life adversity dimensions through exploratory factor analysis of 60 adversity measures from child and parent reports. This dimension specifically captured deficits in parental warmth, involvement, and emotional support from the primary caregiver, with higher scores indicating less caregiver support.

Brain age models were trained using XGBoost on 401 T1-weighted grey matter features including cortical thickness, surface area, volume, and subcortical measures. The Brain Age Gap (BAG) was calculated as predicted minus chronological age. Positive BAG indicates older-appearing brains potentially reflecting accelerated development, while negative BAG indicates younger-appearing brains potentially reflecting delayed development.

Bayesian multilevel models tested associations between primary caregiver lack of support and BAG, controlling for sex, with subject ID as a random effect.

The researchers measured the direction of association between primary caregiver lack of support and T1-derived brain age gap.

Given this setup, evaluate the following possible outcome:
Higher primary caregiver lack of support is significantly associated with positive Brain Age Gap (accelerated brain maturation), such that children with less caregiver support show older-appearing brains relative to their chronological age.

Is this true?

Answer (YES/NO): NO